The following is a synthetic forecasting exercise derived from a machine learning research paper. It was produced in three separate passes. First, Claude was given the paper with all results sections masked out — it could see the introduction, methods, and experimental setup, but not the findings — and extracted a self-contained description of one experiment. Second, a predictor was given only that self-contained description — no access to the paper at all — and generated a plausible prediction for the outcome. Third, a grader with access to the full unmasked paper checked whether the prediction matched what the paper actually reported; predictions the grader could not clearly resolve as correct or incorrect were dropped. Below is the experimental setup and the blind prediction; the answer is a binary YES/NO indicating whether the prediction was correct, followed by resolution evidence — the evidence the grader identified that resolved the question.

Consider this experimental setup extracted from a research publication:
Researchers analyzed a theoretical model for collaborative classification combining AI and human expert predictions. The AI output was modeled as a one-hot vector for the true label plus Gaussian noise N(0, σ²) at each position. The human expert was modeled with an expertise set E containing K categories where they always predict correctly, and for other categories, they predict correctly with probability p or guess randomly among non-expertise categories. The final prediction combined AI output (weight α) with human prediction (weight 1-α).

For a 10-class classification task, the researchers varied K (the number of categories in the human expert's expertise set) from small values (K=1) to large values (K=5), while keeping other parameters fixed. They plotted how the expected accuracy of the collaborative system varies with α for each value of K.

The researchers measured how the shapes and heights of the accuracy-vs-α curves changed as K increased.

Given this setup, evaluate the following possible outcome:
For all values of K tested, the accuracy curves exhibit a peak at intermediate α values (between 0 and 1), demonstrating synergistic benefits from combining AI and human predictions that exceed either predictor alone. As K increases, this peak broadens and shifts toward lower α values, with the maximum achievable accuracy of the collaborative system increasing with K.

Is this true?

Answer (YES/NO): NO